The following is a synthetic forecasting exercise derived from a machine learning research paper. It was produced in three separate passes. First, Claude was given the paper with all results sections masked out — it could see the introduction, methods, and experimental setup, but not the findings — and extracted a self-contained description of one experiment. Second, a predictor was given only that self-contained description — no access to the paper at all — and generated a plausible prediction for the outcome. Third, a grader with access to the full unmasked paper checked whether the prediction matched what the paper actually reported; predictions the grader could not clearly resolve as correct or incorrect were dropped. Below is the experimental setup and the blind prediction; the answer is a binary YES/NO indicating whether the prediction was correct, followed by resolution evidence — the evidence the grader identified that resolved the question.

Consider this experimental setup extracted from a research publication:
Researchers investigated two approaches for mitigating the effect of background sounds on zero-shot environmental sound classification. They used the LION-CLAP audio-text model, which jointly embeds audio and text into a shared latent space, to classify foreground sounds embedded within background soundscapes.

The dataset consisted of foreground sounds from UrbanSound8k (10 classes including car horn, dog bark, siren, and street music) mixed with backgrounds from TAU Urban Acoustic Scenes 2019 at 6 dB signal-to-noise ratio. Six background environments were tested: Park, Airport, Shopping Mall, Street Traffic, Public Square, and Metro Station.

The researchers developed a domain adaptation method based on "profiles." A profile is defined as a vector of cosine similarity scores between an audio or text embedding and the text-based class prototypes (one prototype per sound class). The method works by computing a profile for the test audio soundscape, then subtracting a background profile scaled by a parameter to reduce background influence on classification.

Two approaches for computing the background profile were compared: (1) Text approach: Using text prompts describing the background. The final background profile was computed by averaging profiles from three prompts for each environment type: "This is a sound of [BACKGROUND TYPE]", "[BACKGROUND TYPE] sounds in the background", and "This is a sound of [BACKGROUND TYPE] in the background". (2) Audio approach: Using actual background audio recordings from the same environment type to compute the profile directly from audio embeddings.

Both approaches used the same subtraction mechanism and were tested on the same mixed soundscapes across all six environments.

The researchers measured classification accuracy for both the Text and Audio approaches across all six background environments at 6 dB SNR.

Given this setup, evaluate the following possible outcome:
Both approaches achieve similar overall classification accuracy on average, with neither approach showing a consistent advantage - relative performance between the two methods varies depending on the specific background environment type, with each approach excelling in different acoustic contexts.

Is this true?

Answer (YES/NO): NO